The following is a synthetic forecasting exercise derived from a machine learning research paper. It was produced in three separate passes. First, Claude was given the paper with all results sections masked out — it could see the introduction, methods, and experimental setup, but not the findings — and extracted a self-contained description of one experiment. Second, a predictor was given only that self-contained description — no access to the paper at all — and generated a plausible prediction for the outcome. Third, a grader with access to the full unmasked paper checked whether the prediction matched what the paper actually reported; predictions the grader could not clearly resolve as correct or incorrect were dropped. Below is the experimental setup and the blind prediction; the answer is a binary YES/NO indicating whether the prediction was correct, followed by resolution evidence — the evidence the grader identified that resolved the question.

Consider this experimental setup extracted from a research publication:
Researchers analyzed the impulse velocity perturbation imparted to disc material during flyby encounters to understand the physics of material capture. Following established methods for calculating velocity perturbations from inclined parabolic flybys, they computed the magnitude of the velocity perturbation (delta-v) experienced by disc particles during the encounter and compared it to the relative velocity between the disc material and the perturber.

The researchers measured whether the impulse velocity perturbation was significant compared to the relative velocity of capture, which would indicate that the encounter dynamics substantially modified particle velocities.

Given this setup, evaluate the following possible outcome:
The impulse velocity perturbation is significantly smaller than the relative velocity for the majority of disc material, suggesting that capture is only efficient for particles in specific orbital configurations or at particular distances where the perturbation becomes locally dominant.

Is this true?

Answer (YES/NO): NO